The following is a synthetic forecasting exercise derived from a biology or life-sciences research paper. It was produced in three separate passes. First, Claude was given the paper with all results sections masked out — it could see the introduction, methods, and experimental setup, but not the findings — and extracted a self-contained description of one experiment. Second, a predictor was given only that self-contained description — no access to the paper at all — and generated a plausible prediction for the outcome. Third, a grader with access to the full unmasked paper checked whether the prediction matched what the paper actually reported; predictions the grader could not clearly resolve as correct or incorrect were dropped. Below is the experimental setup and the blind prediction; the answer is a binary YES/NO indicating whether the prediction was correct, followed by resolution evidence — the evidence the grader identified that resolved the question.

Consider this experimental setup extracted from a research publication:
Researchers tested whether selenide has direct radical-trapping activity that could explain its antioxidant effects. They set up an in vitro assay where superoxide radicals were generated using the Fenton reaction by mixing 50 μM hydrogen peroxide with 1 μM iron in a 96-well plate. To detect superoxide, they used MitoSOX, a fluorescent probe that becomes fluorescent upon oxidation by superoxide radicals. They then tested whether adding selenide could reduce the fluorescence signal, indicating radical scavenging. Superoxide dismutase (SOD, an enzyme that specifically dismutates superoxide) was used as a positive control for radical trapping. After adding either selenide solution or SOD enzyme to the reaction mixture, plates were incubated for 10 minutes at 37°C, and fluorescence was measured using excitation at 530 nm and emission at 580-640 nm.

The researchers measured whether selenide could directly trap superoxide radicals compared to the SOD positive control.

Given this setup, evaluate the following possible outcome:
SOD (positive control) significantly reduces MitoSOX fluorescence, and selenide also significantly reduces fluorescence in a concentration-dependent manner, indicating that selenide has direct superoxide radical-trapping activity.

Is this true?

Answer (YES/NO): NO